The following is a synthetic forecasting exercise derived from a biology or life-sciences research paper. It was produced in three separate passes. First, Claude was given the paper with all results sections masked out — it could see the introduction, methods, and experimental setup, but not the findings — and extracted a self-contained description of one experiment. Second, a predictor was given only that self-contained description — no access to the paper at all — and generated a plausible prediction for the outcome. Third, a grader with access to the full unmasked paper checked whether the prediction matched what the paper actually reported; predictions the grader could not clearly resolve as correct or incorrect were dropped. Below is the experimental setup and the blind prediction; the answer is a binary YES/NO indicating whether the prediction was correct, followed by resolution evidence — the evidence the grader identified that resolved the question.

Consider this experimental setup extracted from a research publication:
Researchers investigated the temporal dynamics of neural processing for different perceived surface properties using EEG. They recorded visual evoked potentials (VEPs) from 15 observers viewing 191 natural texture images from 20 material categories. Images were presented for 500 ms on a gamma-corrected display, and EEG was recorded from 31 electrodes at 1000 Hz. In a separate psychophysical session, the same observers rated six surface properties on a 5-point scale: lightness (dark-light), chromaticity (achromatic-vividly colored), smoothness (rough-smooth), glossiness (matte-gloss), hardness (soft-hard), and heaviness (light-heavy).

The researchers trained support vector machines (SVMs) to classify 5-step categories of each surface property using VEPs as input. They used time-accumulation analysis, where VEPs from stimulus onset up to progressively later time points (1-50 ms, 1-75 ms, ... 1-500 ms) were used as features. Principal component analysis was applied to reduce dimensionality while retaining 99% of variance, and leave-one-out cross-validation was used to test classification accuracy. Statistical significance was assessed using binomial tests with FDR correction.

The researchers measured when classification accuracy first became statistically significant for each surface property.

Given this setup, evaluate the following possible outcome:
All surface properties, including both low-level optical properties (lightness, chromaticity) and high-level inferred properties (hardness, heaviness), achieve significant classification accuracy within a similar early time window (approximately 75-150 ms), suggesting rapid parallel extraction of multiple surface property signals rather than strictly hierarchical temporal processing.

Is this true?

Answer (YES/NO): NO